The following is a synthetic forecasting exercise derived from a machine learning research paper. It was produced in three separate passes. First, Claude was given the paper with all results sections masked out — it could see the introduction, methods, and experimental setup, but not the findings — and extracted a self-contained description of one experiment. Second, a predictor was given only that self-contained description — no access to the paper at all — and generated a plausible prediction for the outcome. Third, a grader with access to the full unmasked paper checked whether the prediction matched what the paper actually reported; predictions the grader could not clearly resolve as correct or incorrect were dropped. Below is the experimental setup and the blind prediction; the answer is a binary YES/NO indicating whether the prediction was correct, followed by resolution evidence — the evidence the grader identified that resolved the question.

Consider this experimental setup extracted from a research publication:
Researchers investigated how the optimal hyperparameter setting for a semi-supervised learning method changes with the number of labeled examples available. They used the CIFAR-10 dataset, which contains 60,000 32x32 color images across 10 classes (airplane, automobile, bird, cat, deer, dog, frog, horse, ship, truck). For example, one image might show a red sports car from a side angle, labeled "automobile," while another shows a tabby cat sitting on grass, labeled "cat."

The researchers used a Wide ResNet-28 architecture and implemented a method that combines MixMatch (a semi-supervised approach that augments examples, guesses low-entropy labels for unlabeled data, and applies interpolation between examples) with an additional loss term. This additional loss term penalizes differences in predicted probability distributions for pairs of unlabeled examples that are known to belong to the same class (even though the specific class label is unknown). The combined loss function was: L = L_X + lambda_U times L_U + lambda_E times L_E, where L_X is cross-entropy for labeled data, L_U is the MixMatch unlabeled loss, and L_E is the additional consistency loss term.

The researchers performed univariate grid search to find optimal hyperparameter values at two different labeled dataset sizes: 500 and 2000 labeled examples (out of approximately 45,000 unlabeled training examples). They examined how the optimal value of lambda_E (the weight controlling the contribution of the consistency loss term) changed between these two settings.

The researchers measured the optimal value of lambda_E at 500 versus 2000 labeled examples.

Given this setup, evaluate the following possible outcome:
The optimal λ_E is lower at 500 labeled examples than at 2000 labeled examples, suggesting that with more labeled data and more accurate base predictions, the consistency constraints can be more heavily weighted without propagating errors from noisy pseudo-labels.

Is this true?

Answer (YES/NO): YES